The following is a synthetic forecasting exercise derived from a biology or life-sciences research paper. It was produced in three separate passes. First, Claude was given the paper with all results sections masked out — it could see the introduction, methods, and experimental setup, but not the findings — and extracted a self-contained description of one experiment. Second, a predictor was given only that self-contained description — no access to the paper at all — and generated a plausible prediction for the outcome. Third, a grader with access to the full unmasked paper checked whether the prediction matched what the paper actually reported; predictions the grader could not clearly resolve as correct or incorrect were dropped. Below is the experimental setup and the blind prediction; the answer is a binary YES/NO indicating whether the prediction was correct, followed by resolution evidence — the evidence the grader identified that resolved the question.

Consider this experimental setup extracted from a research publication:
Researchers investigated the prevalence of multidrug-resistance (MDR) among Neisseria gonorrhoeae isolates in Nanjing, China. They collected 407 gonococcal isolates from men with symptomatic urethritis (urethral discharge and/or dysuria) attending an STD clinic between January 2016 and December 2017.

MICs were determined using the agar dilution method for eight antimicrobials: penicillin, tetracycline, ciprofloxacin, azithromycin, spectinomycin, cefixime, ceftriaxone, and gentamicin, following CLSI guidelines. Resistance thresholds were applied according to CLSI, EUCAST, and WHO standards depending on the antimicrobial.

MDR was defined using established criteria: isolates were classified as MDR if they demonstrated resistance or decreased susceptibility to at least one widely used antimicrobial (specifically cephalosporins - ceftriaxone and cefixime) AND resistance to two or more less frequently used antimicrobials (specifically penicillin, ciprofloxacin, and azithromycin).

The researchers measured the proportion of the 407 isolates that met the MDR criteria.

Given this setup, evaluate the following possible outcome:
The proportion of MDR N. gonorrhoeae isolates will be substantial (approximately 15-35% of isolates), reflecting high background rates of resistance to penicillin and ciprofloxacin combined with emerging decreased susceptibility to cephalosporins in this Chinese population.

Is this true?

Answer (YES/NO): YES